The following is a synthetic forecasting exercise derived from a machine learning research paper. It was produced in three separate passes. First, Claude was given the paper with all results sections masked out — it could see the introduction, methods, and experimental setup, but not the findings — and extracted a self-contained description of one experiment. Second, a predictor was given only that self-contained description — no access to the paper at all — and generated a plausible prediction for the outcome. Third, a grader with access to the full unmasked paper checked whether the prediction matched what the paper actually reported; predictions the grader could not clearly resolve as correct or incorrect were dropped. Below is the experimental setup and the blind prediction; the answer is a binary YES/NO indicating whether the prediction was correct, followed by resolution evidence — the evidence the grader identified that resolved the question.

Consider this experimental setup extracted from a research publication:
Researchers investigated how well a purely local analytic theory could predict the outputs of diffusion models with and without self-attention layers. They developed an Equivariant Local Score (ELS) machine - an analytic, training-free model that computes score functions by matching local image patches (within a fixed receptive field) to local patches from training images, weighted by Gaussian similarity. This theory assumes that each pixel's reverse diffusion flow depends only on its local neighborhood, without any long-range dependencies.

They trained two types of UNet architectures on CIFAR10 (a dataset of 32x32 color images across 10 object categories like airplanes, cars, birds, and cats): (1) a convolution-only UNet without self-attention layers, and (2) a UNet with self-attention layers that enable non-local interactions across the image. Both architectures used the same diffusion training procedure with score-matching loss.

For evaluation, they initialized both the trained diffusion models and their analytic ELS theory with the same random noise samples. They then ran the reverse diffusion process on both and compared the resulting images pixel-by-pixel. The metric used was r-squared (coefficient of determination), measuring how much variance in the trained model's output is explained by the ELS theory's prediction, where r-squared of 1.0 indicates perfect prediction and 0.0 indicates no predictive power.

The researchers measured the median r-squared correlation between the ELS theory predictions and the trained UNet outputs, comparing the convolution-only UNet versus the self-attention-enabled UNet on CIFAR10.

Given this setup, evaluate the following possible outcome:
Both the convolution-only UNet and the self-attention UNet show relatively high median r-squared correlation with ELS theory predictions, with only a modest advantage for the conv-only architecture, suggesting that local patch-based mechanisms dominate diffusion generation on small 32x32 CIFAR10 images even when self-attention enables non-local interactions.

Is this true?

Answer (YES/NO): YES